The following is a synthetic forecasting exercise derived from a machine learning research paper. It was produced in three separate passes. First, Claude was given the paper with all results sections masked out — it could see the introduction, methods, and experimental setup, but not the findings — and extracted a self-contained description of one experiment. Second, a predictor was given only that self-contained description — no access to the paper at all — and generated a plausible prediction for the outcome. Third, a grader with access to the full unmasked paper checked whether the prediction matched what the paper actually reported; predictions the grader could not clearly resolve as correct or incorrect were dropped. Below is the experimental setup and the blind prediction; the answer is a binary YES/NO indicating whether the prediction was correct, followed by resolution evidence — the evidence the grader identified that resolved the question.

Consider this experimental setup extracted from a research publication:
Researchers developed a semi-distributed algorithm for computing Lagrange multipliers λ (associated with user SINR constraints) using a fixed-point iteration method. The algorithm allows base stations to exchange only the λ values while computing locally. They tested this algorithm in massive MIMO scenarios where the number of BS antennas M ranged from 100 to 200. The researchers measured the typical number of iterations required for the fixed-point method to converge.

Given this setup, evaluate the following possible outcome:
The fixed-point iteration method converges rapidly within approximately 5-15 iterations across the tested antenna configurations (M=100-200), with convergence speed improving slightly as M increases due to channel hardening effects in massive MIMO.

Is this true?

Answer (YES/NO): YES